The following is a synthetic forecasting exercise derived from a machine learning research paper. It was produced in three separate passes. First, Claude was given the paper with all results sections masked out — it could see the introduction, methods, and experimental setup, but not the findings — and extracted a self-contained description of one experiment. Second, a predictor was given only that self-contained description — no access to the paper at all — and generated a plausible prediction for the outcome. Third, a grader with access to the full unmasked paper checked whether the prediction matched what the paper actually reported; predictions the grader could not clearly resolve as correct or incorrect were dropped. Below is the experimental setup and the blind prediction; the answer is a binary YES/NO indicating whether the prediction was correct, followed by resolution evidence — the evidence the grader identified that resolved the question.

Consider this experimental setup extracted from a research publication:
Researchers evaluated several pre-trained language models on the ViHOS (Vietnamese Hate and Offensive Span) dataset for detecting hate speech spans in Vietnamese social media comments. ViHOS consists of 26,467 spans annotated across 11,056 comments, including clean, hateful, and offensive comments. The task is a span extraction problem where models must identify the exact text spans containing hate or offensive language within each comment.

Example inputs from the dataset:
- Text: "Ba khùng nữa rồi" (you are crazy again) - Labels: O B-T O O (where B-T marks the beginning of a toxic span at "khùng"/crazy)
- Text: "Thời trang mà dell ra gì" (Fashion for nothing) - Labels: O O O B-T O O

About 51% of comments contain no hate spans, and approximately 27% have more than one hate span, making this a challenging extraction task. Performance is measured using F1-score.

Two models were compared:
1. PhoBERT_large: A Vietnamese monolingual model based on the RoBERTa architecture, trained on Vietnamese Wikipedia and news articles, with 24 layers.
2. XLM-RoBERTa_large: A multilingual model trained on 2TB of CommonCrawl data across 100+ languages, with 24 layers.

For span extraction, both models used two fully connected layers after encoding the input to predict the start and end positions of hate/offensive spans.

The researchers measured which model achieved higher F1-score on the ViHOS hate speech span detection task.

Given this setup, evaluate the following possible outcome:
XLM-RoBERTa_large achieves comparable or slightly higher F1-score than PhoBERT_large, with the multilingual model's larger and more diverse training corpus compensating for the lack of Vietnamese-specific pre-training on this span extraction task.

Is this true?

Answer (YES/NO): YES